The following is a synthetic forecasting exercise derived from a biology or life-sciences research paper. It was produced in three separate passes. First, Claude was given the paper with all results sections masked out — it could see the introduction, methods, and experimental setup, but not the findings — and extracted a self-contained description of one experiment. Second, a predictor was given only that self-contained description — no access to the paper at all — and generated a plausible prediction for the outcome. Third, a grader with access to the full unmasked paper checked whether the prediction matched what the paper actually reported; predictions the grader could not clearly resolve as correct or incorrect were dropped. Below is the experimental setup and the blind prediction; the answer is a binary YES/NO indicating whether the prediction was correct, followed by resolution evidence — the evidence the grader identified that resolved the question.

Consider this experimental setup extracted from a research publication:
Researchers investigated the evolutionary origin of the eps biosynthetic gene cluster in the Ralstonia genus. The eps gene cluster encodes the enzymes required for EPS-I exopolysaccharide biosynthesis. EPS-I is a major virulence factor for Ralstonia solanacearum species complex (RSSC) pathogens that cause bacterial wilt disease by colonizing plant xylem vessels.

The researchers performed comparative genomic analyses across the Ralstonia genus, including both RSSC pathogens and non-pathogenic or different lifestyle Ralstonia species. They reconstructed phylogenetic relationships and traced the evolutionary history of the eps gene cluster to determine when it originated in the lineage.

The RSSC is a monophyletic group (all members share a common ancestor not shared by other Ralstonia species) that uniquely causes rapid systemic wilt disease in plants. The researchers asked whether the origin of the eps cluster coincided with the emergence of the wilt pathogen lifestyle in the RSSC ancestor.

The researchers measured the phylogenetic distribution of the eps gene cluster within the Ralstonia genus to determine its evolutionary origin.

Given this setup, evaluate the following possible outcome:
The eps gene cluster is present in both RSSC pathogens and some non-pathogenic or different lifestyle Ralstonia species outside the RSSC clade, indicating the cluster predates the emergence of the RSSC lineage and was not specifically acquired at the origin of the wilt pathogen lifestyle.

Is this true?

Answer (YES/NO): NO